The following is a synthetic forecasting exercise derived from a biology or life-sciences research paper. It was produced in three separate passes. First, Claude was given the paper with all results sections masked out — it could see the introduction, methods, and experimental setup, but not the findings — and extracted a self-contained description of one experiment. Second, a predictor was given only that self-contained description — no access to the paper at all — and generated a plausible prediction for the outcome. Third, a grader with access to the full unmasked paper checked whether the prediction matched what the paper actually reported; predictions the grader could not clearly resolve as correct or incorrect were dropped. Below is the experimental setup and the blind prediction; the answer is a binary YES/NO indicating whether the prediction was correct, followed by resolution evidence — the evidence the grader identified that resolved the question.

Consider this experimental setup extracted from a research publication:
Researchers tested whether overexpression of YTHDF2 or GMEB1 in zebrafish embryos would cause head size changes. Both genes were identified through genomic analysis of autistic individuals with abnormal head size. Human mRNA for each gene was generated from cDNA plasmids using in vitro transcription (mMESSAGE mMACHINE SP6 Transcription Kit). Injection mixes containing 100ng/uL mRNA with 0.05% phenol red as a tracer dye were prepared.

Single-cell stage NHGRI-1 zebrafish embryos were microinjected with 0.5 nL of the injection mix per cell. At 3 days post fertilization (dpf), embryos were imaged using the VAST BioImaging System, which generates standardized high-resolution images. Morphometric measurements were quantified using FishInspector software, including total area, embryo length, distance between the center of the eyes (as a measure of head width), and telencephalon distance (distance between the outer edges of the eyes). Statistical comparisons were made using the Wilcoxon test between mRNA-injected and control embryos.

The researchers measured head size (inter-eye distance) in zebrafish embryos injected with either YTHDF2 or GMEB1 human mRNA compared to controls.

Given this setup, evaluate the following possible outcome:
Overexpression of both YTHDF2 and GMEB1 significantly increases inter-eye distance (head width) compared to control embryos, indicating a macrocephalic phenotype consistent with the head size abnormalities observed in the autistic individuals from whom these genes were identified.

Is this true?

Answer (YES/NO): NO